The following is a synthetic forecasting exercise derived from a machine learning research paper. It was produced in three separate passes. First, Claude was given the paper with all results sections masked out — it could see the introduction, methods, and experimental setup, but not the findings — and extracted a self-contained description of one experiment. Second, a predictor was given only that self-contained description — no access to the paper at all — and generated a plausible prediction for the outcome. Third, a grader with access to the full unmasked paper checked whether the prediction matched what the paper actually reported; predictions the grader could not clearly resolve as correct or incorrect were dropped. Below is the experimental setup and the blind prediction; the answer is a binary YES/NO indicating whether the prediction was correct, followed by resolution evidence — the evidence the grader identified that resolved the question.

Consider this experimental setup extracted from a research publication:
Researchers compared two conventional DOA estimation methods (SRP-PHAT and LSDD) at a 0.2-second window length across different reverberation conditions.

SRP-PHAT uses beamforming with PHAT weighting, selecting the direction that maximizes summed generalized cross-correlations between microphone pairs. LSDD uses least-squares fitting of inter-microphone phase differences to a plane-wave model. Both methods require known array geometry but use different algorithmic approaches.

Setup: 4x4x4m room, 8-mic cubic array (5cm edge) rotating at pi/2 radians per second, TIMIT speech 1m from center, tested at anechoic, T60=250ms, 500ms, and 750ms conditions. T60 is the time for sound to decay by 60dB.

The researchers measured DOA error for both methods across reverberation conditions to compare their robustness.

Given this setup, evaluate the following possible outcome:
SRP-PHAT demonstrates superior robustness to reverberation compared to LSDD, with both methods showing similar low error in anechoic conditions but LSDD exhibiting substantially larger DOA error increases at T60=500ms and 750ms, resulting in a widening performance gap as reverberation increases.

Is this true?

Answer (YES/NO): YES